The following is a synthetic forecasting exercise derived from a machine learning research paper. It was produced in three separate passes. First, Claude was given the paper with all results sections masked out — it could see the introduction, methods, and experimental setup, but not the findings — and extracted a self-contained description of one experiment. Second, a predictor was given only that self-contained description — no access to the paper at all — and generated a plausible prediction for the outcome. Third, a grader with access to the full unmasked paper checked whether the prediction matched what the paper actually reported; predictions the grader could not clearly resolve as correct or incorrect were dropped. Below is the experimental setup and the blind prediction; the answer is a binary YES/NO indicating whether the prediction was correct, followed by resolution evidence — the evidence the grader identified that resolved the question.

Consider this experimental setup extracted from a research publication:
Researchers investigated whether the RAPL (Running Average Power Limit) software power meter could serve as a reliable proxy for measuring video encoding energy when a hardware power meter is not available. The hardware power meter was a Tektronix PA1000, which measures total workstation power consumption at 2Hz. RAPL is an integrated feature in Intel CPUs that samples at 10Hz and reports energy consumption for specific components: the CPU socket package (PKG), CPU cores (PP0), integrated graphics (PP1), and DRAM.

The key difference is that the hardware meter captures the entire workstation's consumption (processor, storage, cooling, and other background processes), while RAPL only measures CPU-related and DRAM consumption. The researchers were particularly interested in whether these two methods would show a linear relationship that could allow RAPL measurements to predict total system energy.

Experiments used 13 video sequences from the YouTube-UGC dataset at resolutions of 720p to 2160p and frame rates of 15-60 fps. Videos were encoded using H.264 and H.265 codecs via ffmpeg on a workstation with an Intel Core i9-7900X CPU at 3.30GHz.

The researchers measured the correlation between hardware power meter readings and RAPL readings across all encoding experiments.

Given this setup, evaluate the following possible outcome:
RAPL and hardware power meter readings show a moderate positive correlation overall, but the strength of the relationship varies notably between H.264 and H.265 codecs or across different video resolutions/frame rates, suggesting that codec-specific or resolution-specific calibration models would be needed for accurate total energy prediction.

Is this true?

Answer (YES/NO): NO